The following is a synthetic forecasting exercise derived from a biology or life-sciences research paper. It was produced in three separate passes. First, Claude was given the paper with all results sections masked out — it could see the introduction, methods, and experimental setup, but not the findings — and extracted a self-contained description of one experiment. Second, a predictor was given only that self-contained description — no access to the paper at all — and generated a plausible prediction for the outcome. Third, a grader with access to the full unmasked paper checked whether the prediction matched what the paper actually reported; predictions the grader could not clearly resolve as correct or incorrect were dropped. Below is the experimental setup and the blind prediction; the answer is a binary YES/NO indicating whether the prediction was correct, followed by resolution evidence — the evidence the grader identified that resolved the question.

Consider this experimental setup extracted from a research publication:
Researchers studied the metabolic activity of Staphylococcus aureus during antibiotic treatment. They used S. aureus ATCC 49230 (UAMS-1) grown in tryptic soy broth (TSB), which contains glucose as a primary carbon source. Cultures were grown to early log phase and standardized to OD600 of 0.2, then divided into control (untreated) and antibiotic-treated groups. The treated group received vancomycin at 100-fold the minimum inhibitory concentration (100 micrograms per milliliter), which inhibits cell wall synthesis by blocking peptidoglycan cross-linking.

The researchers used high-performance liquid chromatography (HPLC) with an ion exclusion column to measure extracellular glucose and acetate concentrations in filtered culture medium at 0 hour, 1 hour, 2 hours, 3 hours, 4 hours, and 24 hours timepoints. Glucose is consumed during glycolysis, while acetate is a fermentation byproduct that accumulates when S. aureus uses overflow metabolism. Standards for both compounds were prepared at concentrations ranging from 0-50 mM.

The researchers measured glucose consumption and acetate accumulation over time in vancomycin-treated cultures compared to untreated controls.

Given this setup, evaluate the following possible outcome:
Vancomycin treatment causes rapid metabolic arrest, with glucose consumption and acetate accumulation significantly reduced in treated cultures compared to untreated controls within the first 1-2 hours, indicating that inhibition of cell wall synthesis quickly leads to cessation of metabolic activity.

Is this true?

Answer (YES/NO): NO